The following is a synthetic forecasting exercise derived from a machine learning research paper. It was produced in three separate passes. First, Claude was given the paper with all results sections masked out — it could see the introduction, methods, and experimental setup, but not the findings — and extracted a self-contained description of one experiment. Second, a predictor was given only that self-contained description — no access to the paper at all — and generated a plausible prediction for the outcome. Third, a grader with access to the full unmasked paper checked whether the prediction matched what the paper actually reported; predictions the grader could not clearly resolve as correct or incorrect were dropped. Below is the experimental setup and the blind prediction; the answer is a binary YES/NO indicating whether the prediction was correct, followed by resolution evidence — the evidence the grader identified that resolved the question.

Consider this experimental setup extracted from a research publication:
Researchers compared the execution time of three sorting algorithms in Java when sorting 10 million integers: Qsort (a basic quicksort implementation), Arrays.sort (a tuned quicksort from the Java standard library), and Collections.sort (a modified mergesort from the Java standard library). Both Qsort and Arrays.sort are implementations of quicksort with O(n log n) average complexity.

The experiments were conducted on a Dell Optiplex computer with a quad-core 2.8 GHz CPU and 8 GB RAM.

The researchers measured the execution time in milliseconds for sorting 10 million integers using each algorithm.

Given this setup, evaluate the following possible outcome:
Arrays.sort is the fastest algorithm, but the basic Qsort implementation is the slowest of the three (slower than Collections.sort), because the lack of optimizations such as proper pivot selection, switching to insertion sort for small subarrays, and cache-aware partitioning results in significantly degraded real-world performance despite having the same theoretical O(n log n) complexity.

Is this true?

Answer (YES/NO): YES